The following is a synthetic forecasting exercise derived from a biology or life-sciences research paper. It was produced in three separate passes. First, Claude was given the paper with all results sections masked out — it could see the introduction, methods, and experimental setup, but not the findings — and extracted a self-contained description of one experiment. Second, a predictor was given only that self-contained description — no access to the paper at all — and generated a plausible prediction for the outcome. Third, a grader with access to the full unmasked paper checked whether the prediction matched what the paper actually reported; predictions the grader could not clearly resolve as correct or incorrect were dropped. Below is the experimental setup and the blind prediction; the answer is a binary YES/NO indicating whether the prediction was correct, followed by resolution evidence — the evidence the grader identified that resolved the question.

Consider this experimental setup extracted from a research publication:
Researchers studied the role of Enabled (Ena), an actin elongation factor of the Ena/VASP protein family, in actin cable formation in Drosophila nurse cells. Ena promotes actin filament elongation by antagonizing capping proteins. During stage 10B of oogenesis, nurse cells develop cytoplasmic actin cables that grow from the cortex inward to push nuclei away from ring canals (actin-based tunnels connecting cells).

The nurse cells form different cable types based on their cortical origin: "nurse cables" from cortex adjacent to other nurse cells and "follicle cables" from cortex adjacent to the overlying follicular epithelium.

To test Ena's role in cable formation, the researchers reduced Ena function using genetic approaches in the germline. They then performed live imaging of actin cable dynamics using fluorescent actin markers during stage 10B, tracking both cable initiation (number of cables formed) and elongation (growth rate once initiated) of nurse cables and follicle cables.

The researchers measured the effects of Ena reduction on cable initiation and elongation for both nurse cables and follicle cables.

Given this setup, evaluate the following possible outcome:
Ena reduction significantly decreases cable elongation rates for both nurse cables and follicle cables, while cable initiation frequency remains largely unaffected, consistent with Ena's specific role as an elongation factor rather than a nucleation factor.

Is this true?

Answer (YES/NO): NO